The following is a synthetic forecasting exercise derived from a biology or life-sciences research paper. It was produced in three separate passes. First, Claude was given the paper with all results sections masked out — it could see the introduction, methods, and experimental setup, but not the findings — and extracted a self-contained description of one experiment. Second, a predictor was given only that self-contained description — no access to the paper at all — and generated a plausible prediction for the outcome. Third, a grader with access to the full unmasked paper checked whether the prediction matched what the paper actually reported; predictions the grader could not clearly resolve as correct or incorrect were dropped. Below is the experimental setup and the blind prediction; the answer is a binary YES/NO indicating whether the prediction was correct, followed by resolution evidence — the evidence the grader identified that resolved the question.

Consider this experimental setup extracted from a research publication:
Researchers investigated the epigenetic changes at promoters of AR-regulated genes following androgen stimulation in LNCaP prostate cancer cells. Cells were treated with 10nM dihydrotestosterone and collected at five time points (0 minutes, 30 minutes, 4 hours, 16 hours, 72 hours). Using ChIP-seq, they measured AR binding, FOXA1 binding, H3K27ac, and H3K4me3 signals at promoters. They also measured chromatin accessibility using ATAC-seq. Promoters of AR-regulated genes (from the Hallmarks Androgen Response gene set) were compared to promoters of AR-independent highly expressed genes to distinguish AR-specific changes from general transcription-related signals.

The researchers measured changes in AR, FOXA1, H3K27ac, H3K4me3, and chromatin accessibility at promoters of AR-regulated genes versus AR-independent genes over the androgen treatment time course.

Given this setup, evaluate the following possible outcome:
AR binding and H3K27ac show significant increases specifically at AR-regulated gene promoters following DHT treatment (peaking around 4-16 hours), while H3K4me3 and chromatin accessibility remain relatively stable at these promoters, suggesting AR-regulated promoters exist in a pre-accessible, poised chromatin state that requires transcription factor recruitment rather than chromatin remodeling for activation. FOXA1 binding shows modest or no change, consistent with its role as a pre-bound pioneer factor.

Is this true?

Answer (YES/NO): NO